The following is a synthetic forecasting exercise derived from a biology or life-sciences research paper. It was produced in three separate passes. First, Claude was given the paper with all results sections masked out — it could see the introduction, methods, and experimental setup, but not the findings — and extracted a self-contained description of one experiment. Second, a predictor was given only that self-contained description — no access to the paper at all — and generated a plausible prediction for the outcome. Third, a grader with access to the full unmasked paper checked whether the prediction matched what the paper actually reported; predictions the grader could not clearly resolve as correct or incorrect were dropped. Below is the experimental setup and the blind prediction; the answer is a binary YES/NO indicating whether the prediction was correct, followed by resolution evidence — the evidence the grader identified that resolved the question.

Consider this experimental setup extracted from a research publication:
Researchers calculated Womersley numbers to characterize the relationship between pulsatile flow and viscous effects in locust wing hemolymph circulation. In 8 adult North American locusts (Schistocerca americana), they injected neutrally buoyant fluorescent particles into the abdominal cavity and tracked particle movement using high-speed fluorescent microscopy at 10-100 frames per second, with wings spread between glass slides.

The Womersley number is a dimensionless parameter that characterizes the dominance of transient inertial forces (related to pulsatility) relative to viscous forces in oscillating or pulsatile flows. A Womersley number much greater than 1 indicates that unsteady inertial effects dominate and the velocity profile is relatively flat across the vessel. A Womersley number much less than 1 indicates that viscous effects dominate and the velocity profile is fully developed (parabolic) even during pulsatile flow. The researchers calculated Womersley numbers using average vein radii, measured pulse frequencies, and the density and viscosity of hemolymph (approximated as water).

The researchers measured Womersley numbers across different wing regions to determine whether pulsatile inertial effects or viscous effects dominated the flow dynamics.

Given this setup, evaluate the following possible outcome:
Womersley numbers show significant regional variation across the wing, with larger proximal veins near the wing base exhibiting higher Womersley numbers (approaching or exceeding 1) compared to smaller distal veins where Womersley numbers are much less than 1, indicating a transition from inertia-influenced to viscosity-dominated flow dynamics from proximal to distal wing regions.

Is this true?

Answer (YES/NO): NO